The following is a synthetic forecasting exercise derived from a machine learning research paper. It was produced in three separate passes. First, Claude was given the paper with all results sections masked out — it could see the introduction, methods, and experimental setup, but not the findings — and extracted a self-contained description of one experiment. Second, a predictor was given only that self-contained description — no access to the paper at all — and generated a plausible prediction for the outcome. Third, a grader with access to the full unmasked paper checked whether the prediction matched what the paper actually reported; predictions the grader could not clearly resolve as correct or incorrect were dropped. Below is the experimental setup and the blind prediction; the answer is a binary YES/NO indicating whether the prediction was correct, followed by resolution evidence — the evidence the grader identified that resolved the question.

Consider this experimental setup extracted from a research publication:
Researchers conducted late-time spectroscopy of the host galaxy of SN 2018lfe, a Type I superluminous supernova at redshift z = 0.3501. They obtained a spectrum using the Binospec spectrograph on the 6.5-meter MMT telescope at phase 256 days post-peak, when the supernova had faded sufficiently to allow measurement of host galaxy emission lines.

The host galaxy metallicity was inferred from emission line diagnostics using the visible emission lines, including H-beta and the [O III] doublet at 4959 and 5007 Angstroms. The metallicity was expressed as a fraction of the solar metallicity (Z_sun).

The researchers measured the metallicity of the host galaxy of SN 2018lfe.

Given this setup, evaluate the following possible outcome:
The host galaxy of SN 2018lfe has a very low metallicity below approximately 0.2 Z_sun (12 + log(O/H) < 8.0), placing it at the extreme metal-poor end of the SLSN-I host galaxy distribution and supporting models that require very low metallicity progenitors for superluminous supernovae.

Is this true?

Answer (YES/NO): NO